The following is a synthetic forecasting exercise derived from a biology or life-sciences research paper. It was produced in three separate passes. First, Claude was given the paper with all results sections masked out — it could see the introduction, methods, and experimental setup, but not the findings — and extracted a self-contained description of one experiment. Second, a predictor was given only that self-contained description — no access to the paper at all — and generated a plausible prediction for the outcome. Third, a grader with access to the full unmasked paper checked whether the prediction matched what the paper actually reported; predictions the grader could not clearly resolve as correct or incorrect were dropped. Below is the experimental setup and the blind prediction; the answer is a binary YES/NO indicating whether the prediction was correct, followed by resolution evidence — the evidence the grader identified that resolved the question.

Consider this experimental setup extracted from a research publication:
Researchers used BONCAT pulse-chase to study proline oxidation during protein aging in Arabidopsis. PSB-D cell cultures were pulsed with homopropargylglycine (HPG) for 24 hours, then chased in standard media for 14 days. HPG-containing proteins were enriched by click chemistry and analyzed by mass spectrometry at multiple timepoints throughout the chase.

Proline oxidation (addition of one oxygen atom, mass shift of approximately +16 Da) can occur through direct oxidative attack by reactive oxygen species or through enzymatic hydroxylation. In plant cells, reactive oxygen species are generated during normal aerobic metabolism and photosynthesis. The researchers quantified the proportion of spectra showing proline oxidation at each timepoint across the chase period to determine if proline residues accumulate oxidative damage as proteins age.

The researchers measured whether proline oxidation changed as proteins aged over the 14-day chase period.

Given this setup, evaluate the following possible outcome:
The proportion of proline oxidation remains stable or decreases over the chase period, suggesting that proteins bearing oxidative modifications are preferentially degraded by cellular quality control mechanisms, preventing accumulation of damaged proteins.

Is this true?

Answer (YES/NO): YES